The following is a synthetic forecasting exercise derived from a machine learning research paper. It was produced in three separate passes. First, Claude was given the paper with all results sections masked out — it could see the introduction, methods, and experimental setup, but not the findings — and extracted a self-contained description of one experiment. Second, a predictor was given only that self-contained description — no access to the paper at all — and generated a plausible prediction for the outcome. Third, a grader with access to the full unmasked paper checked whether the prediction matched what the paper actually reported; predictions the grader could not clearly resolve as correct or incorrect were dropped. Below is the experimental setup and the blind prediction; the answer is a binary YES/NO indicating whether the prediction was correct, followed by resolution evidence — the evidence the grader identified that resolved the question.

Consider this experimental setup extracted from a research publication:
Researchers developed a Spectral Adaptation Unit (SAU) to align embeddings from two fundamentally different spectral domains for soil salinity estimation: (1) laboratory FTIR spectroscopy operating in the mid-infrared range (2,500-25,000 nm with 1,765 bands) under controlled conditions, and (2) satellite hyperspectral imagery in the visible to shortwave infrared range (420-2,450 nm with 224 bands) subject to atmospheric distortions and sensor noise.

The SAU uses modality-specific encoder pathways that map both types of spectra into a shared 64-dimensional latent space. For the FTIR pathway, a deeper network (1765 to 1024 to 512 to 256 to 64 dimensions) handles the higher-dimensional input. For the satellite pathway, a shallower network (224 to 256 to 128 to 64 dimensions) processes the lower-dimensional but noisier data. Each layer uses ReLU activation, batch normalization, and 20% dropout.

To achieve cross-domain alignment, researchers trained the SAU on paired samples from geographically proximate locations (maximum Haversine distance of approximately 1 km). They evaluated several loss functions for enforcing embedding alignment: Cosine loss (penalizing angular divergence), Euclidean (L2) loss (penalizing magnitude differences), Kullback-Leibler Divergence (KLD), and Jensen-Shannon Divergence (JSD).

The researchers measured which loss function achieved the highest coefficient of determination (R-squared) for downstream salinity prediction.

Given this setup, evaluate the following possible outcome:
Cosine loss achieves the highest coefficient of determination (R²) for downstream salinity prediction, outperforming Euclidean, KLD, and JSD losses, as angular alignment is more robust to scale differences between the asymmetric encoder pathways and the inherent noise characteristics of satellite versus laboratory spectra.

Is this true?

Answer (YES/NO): YES